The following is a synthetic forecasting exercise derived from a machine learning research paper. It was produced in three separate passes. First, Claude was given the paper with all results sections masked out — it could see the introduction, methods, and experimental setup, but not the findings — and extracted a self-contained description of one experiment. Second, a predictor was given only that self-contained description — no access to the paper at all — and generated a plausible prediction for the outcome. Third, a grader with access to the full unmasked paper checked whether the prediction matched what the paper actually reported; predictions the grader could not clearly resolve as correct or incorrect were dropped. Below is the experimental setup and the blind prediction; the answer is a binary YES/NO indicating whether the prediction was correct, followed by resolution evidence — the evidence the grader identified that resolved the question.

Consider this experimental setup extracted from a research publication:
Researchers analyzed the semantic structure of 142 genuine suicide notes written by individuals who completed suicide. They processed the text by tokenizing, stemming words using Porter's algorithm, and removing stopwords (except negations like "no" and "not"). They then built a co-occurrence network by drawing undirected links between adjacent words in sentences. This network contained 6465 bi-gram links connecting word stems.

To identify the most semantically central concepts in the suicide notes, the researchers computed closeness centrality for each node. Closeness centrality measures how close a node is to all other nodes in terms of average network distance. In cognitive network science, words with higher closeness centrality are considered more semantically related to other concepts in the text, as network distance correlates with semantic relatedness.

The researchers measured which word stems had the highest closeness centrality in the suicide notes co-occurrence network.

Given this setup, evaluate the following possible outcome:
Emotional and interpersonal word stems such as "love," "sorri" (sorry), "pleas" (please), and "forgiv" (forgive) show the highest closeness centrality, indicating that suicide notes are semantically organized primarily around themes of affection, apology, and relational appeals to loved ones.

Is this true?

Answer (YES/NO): NO